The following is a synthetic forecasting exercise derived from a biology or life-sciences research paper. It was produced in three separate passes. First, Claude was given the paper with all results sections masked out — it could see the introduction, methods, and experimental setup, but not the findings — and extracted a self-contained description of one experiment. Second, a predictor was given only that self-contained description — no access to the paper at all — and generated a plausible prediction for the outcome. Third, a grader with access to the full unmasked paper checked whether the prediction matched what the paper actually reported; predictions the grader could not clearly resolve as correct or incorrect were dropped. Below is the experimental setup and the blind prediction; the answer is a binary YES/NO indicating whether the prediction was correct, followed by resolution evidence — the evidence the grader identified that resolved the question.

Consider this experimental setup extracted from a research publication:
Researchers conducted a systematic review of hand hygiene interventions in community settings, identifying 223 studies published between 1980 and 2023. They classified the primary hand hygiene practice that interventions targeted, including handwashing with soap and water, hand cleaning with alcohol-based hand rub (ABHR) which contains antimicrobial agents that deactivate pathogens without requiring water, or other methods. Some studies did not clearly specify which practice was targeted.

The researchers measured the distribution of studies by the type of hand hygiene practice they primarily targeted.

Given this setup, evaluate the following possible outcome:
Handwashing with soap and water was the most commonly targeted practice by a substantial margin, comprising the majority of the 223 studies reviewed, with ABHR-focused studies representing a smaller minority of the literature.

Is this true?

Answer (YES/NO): YES